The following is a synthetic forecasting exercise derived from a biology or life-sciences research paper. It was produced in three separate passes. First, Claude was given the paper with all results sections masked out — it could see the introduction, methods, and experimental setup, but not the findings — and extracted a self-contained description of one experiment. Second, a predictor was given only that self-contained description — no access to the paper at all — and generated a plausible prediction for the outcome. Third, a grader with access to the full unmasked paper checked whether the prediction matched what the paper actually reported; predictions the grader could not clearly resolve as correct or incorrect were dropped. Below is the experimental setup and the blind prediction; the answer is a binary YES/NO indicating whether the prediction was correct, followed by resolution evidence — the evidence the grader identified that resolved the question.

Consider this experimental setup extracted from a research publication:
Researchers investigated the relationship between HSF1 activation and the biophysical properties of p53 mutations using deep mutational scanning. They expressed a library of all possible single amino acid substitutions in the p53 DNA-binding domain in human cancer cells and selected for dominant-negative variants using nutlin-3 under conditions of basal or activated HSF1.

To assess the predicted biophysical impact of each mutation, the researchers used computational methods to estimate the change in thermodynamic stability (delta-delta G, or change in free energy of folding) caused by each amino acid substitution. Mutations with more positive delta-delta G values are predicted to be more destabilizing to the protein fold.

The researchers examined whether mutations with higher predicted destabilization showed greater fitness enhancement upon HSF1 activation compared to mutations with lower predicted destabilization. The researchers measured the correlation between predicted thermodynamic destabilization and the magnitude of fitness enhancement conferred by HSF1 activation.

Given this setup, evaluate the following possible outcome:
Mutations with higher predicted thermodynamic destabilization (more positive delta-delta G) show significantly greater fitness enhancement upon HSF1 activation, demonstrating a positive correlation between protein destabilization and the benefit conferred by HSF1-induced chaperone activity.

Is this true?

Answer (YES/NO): NO